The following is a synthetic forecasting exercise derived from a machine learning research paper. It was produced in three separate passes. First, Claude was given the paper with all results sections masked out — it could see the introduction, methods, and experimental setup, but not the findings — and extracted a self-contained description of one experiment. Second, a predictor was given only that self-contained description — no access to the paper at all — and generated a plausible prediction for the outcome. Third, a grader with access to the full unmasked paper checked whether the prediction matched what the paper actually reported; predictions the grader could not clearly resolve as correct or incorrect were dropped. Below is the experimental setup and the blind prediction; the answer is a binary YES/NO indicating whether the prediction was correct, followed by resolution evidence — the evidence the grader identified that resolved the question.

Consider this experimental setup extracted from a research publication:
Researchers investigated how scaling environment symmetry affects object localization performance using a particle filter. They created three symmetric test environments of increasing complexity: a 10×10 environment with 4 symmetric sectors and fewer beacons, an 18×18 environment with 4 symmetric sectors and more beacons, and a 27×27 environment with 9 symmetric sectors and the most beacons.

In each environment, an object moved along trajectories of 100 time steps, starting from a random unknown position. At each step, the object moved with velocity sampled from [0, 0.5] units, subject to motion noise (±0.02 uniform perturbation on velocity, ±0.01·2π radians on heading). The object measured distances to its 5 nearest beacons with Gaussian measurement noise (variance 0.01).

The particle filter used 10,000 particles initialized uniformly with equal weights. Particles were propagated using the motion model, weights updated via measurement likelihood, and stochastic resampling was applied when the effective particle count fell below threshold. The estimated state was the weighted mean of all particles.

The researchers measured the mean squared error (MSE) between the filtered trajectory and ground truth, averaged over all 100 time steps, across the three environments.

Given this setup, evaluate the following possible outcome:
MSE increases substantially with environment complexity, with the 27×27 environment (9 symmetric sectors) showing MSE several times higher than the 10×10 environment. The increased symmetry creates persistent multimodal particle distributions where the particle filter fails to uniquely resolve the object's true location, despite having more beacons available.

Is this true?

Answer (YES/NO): NO